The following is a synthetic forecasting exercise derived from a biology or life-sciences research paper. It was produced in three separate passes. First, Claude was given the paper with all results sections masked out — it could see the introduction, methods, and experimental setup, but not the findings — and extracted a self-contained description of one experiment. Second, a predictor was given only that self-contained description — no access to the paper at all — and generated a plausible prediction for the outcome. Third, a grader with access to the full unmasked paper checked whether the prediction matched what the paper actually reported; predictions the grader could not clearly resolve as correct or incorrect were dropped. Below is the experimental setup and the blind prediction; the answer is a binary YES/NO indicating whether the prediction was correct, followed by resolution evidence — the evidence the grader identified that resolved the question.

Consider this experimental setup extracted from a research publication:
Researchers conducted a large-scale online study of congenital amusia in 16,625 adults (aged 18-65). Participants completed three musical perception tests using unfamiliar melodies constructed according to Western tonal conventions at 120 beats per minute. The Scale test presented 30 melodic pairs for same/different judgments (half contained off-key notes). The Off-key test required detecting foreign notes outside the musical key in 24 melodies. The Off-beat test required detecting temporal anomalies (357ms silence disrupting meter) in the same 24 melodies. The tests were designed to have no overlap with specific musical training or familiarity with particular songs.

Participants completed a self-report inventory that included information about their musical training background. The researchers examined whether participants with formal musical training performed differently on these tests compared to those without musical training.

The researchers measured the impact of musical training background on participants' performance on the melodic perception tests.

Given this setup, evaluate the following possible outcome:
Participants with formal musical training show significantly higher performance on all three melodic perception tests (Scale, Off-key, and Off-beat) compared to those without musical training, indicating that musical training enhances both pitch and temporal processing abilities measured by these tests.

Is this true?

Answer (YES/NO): NO